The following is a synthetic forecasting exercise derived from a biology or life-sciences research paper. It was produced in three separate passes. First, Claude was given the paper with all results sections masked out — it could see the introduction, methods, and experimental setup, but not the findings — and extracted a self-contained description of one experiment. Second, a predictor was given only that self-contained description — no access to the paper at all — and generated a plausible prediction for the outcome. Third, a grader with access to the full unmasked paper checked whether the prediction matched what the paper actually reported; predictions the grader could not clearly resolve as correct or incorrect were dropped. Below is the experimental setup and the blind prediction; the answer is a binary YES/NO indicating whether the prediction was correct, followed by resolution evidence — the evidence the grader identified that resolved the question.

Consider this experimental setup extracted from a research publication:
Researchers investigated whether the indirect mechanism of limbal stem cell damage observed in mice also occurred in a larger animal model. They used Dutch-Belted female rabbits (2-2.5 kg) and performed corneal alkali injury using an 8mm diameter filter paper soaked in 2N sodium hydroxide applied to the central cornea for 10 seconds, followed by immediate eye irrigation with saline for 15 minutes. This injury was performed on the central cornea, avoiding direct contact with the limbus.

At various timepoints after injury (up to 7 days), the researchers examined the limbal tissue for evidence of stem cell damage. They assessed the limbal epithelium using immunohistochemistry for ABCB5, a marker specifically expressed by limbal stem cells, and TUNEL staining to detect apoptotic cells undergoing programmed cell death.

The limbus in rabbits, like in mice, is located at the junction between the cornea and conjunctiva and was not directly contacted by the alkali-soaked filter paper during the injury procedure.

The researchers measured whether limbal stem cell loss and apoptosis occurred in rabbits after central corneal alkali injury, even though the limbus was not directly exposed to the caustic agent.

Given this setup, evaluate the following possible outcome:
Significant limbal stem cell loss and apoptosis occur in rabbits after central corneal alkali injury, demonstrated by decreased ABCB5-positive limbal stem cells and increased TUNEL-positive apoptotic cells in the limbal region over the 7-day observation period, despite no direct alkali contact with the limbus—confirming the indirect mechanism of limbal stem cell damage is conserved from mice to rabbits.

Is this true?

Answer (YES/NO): NO